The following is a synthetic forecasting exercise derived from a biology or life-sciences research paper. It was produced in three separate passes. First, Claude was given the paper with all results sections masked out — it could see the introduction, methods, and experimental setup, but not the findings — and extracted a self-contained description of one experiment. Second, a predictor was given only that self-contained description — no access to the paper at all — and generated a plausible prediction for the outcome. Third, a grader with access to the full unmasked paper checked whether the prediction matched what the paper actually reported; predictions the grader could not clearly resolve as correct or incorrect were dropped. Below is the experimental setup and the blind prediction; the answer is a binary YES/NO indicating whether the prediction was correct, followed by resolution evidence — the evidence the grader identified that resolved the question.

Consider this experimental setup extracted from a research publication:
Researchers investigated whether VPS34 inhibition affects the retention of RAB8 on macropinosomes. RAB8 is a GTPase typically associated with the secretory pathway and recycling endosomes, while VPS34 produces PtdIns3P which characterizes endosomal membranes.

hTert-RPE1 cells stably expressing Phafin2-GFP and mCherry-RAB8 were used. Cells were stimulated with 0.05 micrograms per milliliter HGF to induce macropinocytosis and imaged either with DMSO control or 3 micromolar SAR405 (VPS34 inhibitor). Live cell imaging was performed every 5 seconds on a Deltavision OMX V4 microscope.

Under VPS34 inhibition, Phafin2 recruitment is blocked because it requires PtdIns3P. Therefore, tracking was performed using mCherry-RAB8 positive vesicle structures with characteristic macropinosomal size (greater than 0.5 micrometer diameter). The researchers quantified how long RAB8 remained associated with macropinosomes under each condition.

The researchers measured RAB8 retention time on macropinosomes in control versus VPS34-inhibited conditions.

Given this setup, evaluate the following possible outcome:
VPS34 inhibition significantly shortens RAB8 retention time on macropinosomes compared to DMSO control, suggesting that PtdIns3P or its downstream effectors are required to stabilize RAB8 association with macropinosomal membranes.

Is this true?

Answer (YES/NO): NO